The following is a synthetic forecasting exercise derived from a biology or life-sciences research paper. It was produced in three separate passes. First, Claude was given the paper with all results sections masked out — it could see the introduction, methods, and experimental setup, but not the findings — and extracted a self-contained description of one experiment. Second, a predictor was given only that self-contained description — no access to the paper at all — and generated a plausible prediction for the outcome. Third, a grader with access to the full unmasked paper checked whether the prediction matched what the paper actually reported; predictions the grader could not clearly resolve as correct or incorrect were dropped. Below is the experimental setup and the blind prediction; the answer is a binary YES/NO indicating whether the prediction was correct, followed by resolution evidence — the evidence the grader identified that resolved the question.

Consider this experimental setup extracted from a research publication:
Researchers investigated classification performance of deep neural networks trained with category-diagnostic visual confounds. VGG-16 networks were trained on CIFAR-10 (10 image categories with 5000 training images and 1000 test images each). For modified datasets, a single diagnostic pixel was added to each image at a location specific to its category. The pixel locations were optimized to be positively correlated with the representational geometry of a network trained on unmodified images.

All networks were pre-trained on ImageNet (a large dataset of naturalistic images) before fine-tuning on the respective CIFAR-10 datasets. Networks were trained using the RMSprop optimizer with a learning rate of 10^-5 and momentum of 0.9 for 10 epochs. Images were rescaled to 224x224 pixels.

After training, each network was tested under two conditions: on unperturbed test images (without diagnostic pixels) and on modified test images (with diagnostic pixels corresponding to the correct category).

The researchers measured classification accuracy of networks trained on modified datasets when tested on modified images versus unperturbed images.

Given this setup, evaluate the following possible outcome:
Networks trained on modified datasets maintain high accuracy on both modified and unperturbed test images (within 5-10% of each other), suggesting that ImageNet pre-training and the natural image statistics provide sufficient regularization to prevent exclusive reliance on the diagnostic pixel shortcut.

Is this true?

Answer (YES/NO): NO